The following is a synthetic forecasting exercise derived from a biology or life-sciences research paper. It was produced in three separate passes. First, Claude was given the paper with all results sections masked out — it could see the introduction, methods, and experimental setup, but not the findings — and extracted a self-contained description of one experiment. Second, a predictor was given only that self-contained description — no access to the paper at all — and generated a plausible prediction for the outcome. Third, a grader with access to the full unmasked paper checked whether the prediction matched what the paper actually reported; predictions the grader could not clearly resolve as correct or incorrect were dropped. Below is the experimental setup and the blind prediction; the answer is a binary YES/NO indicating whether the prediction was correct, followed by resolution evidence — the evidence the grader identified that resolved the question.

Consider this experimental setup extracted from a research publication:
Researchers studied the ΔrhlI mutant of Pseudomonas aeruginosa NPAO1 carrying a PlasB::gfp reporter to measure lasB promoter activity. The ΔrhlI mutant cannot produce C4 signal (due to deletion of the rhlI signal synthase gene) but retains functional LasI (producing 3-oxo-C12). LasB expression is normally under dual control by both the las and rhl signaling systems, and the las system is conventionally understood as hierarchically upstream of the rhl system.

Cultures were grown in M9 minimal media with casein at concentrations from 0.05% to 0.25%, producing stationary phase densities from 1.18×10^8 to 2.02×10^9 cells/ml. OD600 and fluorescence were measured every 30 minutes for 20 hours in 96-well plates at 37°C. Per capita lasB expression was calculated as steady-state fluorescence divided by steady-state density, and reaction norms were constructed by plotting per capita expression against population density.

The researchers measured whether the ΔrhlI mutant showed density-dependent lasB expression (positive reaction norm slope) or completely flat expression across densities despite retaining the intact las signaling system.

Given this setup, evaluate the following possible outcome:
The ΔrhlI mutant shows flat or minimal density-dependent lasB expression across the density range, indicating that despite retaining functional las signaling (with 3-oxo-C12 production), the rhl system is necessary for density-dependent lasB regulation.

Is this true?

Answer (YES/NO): NO